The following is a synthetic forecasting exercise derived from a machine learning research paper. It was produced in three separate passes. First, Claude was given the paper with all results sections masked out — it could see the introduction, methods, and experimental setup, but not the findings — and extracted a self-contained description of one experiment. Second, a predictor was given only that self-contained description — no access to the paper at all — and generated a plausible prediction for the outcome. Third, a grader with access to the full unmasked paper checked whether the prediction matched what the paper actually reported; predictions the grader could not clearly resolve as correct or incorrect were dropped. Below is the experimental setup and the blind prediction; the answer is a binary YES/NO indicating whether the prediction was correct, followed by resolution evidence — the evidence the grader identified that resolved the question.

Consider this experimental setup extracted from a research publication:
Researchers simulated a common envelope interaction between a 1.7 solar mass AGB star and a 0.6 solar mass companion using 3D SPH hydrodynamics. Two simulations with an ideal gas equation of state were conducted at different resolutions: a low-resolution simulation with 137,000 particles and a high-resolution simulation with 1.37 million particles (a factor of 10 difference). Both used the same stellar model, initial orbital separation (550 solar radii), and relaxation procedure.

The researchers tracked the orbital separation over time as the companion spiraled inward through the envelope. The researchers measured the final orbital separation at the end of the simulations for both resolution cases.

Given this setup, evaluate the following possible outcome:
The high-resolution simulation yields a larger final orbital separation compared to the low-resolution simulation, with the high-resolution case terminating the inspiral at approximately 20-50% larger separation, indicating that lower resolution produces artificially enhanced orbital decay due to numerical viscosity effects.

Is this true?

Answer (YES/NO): NO